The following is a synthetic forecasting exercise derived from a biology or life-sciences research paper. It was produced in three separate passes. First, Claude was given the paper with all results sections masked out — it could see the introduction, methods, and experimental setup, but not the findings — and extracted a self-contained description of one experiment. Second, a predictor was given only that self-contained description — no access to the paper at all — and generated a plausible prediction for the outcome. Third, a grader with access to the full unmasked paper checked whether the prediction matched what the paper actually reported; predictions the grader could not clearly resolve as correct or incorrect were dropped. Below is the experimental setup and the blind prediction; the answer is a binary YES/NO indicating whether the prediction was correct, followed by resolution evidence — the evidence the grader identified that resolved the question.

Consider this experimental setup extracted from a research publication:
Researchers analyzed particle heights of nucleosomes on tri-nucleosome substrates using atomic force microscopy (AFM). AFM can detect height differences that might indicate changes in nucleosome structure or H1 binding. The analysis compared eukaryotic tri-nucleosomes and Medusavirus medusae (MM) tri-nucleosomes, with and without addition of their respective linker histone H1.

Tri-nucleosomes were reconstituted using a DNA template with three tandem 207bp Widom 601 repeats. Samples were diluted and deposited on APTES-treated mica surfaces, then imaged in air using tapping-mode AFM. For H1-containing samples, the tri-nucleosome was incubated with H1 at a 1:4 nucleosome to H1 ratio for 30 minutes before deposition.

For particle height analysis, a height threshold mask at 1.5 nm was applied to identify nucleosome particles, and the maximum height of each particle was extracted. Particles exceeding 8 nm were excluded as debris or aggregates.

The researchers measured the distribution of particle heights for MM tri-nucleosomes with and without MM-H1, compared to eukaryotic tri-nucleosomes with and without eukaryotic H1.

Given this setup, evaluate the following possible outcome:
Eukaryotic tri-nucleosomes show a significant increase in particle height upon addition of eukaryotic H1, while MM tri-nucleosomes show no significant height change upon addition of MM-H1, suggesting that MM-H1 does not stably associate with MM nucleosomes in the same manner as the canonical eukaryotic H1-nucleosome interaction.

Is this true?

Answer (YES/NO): NO